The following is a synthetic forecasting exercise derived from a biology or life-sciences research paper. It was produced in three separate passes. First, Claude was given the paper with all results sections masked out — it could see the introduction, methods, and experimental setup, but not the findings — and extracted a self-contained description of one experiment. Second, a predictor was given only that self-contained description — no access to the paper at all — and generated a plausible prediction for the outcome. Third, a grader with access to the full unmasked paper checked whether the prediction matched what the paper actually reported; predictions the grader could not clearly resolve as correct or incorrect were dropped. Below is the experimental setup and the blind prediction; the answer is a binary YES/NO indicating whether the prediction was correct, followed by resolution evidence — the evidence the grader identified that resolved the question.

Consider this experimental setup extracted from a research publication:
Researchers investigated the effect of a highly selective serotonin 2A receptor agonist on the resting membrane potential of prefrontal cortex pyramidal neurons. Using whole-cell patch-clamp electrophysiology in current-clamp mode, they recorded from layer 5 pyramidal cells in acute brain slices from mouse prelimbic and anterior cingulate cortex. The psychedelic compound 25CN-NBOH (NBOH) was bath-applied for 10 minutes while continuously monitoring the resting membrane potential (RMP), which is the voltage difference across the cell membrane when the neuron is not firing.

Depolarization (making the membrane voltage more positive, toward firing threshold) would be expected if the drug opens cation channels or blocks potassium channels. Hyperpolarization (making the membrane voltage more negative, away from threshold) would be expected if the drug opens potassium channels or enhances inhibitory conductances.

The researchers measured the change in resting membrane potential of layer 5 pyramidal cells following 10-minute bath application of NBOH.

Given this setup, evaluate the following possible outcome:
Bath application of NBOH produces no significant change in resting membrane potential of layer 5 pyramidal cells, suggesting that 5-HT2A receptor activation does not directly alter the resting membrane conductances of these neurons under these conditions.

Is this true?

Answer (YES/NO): NO